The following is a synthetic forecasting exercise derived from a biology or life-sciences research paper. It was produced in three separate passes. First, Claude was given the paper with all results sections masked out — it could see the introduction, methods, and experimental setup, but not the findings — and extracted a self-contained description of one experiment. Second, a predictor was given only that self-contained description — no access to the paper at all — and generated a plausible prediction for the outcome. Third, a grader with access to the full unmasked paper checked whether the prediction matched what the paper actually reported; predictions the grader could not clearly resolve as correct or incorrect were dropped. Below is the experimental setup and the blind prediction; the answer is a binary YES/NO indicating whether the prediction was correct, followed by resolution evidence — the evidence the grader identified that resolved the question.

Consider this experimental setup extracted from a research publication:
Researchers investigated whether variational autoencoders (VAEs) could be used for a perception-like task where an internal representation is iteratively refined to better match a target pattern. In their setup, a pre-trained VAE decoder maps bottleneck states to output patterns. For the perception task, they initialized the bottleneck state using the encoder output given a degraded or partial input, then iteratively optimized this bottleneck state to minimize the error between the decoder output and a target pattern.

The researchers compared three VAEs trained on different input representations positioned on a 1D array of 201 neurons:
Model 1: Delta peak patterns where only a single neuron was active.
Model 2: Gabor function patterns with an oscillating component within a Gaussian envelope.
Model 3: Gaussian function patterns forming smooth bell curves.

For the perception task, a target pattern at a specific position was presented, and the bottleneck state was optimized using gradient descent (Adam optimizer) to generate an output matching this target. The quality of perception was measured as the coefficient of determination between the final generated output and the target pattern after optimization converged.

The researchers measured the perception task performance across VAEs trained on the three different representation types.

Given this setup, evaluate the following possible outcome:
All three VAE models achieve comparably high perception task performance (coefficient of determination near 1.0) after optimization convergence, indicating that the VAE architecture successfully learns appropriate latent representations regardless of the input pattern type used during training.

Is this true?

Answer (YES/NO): NO